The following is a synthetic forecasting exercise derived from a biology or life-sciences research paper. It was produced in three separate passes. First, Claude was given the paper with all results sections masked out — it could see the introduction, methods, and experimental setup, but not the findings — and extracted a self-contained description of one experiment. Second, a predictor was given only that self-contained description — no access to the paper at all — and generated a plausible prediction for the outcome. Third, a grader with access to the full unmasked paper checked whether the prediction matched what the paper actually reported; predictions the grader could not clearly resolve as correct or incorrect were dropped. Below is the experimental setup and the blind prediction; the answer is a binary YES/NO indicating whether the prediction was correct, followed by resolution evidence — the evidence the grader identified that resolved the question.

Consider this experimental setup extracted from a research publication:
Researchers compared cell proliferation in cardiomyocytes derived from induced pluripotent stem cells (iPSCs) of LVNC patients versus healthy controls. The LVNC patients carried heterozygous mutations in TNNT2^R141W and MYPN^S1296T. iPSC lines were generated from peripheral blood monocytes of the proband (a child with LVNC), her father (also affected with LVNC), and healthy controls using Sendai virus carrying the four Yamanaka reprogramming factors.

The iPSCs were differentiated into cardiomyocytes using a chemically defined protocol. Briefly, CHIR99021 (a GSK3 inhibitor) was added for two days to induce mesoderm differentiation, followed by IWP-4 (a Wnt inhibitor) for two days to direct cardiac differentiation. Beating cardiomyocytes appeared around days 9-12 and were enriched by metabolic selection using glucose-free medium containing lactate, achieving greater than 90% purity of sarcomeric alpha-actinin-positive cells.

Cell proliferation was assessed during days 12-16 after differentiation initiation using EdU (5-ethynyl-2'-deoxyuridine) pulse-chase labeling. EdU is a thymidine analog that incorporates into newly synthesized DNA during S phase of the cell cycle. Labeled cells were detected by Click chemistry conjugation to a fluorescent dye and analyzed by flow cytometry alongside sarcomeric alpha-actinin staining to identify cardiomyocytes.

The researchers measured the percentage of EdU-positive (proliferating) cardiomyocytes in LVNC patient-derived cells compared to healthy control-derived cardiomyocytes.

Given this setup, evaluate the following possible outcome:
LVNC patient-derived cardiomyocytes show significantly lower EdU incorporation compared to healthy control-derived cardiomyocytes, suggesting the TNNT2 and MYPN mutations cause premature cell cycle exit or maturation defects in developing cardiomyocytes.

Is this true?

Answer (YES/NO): YES